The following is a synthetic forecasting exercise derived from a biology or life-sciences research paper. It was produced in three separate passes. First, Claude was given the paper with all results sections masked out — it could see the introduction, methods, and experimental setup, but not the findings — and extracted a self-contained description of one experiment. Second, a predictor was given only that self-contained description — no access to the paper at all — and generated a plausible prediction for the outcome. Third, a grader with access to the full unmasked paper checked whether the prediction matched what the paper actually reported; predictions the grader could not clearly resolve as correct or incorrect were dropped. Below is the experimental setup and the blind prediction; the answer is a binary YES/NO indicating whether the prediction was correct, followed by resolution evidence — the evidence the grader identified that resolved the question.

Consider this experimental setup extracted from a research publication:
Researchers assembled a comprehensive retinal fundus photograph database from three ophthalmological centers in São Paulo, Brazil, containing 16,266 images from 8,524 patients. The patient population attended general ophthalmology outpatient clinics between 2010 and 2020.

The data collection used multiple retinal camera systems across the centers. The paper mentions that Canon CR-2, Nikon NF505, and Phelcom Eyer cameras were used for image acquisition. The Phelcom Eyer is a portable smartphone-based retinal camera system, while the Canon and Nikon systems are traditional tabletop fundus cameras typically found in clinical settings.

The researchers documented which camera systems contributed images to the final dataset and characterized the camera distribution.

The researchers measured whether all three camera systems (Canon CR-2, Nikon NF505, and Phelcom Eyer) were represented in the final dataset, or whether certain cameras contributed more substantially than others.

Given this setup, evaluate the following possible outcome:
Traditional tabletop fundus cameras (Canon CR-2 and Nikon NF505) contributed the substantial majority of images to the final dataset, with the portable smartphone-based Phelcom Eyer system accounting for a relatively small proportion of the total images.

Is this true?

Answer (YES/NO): NO